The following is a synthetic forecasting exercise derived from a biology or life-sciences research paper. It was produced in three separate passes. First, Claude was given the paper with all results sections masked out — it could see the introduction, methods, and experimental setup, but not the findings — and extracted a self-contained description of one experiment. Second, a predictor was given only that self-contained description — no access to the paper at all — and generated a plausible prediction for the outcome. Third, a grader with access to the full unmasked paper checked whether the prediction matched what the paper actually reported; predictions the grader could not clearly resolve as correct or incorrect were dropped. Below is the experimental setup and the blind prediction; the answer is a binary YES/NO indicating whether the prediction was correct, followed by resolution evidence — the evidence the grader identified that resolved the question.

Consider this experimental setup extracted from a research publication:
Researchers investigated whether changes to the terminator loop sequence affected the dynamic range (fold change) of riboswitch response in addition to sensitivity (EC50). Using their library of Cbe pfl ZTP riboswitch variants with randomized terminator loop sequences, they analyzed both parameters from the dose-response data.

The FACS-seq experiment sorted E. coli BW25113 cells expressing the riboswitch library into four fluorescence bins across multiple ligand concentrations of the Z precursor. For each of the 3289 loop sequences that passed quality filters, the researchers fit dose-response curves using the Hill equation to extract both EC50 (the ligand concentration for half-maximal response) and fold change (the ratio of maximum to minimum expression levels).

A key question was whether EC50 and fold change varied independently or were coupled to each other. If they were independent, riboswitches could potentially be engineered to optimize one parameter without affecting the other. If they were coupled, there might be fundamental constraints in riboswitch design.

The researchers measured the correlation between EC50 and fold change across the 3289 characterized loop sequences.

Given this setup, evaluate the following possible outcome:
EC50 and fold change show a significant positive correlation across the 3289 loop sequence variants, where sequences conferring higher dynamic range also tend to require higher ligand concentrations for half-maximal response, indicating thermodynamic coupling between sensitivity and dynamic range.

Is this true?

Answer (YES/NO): NO